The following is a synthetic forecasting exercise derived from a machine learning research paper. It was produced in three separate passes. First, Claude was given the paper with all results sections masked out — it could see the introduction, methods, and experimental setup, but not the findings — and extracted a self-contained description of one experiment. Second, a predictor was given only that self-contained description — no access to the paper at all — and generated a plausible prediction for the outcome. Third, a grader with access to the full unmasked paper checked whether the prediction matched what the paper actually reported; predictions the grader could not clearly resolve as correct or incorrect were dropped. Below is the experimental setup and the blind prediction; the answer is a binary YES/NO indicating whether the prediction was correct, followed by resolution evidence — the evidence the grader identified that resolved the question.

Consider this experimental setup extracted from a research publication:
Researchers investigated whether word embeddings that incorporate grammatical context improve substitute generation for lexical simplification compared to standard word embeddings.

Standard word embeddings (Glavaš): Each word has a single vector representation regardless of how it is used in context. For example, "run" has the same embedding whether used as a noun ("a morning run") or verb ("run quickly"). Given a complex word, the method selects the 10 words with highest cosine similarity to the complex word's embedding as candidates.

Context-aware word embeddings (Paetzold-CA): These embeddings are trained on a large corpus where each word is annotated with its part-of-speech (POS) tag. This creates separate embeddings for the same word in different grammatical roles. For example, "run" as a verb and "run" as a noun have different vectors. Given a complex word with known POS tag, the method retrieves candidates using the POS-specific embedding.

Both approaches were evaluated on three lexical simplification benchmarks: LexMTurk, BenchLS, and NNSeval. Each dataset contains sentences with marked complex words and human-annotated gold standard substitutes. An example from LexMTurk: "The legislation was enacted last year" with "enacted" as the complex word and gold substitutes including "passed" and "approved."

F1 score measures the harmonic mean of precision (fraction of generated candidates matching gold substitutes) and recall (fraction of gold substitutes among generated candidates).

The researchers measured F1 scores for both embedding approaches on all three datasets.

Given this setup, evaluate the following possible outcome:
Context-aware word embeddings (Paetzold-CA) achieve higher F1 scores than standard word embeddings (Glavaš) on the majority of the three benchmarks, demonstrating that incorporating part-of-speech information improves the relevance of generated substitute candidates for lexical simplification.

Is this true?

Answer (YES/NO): YES